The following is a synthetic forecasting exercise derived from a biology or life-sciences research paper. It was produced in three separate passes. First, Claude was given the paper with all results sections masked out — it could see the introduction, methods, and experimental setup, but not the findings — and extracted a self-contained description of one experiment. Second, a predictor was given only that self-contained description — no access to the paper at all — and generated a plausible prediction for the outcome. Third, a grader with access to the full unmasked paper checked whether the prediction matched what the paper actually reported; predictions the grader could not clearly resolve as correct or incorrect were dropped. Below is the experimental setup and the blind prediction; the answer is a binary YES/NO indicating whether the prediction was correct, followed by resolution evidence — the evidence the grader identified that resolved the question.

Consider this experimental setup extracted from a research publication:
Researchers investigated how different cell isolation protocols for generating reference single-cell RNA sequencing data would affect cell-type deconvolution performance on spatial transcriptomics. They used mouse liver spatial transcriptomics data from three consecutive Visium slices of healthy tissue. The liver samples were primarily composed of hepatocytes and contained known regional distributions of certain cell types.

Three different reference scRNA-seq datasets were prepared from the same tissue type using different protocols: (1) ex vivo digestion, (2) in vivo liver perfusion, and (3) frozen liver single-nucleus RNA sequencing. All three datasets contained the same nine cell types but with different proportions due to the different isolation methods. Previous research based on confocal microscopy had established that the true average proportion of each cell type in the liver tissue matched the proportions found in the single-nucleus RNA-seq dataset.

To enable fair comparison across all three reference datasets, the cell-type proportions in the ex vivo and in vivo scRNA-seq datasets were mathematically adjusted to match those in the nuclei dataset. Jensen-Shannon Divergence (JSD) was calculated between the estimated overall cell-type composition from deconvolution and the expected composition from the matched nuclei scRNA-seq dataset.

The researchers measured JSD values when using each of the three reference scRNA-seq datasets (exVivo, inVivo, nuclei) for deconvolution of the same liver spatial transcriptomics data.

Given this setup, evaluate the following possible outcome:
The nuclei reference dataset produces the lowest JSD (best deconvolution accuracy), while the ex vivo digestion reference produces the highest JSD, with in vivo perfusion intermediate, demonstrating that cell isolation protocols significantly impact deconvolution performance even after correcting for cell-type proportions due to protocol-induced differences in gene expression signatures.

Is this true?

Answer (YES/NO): NO